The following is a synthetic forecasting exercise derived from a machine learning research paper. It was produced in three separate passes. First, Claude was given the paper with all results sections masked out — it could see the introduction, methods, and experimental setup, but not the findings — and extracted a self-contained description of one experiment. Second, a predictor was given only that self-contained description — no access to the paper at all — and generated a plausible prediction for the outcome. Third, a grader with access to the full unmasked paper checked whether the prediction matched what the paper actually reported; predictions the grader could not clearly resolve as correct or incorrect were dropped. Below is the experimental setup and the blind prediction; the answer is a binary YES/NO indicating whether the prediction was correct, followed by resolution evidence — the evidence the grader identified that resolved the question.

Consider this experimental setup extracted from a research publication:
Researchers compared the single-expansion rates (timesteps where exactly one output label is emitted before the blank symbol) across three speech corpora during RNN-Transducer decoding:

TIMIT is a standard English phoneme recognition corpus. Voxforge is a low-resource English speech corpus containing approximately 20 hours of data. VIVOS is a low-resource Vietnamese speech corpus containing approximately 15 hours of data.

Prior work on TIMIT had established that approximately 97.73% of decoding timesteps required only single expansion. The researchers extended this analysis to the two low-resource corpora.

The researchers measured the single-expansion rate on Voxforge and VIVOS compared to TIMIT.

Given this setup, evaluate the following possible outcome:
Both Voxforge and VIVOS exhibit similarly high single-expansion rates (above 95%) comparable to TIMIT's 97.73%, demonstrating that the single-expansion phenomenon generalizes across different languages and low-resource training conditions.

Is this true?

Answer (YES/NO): NO